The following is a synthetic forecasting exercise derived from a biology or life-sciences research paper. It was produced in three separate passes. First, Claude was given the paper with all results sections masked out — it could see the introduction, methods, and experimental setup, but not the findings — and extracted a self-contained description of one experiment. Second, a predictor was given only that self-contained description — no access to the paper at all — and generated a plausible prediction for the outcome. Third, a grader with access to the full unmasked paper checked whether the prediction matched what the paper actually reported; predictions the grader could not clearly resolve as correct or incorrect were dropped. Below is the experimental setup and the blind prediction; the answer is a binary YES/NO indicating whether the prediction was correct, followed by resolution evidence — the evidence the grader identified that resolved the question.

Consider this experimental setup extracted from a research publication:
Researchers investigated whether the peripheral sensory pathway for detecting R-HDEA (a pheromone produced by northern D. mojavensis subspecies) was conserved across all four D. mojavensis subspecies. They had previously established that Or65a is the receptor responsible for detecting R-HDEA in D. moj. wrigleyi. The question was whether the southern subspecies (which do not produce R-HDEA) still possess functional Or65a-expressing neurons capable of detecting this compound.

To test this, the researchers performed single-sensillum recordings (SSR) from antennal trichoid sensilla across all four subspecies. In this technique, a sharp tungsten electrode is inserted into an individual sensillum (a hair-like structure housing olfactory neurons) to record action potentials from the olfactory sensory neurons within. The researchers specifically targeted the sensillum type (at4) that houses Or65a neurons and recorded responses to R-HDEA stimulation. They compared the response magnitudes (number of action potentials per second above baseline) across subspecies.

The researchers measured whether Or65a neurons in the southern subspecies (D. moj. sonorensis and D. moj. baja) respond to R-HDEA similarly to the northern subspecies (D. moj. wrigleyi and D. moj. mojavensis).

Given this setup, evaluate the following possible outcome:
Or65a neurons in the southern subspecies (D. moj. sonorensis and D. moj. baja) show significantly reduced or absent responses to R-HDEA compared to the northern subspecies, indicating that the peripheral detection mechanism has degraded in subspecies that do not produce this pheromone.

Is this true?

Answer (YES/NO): NO